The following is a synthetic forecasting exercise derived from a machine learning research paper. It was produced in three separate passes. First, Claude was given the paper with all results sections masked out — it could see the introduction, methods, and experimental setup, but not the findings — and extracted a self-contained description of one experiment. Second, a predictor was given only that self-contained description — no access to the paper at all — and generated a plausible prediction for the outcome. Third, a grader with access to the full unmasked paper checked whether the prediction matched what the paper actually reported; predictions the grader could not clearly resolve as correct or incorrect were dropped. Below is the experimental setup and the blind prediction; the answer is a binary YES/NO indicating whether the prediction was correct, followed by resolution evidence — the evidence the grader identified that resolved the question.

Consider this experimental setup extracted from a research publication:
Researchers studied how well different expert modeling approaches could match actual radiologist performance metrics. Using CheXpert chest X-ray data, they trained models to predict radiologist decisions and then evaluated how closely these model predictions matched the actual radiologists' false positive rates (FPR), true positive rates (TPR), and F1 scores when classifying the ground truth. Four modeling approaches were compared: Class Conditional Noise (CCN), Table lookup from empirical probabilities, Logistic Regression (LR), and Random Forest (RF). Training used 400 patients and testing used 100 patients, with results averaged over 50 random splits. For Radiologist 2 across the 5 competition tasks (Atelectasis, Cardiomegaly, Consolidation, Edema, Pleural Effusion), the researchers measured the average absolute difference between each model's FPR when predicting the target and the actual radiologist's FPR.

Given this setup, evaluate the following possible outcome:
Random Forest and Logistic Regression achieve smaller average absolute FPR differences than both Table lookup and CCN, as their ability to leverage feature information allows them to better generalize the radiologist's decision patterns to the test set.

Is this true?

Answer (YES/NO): NO